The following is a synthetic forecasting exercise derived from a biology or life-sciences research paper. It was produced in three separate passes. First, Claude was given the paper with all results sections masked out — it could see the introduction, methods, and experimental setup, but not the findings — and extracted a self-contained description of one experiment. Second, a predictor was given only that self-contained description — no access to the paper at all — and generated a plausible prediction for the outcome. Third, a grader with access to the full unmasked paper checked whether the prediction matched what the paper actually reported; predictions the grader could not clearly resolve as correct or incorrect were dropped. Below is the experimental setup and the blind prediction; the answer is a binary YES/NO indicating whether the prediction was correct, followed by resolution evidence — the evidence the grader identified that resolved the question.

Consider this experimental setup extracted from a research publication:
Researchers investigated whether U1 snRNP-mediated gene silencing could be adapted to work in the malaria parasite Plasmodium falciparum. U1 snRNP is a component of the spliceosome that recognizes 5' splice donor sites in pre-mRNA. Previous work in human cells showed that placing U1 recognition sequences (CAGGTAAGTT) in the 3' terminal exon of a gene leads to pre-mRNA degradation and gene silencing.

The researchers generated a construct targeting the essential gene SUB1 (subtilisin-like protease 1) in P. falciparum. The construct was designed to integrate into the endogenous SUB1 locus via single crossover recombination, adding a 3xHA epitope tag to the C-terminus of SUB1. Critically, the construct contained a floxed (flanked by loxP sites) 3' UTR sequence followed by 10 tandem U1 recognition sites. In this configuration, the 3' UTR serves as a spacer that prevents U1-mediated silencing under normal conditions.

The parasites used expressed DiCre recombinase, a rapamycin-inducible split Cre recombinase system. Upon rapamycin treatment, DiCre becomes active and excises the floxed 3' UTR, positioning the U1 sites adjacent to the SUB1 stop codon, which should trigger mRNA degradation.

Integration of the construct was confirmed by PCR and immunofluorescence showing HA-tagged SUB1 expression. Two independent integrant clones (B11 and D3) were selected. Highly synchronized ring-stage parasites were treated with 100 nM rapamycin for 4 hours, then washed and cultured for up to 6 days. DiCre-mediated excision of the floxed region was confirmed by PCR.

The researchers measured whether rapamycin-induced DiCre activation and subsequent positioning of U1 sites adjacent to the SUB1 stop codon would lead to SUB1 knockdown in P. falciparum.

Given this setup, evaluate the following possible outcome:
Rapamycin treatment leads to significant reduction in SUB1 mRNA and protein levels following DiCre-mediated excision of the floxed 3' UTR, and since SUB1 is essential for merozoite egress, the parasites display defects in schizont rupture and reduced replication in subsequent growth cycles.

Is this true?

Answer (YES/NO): NO